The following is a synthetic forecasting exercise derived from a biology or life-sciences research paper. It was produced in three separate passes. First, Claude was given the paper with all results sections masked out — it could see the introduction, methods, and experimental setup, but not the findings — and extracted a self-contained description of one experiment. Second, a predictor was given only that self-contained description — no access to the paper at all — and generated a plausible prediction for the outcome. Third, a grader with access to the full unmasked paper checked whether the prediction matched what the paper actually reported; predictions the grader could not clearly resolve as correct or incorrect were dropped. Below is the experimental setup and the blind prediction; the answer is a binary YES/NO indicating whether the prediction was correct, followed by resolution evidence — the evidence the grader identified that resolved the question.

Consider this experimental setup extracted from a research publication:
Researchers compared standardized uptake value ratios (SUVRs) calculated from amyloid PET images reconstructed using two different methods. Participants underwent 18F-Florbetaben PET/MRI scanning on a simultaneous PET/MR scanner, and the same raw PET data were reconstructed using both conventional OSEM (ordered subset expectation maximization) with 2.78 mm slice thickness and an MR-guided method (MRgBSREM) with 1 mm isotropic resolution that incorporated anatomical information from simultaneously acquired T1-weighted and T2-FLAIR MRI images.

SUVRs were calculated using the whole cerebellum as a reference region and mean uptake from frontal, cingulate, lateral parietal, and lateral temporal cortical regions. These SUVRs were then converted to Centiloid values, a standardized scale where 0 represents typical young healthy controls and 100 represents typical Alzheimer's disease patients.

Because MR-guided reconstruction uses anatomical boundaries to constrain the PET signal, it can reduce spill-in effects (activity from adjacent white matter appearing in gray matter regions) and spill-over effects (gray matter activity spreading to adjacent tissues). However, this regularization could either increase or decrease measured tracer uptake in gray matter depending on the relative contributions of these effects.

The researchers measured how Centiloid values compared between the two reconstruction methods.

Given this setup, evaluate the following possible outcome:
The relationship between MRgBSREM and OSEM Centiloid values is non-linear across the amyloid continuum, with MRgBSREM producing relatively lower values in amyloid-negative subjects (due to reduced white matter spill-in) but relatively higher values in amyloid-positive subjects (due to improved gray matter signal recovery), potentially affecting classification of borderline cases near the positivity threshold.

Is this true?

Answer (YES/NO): NO